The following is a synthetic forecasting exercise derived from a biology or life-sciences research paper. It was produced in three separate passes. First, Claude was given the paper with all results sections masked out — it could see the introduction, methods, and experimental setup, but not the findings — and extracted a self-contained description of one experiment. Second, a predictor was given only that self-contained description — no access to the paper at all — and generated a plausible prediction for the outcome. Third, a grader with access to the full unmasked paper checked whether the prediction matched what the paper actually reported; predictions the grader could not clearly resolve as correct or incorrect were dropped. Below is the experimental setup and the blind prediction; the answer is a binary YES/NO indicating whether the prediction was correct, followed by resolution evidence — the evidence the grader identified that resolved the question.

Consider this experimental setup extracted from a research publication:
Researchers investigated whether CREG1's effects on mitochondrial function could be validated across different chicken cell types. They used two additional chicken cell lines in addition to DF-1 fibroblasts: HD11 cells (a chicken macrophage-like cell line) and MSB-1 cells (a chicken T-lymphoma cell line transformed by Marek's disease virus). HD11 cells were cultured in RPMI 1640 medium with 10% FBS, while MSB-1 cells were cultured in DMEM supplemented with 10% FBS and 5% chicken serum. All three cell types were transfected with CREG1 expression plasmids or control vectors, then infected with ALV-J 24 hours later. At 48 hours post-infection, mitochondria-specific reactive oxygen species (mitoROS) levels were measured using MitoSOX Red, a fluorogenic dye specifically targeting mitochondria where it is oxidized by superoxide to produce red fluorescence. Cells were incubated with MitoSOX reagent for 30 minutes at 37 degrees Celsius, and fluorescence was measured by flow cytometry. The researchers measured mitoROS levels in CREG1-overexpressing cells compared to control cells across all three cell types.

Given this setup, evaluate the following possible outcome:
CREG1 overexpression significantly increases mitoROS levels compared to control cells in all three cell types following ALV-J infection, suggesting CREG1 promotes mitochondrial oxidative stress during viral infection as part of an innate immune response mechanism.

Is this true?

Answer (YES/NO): NO